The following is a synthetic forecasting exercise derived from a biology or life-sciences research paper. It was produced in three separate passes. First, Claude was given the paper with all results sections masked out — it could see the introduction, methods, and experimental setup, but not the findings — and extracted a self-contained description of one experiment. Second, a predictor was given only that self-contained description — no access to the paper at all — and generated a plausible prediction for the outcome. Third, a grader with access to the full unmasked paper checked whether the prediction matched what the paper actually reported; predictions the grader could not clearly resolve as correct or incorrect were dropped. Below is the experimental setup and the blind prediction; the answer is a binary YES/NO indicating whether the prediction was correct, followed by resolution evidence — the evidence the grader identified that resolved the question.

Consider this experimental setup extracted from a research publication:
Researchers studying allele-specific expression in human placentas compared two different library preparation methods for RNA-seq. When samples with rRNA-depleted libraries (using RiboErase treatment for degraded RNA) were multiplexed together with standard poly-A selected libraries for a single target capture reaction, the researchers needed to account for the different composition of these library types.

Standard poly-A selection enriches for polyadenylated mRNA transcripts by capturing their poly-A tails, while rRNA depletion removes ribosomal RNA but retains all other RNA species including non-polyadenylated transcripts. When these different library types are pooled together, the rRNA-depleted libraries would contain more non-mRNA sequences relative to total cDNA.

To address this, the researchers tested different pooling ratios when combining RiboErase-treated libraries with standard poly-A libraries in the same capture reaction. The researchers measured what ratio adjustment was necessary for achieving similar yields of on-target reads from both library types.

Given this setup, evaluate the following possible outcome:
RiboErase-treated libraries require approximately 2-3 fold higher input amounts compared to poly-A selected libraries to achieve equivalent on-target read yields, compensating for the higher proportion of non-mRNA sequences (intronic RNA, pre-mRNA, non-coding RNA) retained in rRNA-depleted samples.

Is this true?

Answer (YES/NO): NO